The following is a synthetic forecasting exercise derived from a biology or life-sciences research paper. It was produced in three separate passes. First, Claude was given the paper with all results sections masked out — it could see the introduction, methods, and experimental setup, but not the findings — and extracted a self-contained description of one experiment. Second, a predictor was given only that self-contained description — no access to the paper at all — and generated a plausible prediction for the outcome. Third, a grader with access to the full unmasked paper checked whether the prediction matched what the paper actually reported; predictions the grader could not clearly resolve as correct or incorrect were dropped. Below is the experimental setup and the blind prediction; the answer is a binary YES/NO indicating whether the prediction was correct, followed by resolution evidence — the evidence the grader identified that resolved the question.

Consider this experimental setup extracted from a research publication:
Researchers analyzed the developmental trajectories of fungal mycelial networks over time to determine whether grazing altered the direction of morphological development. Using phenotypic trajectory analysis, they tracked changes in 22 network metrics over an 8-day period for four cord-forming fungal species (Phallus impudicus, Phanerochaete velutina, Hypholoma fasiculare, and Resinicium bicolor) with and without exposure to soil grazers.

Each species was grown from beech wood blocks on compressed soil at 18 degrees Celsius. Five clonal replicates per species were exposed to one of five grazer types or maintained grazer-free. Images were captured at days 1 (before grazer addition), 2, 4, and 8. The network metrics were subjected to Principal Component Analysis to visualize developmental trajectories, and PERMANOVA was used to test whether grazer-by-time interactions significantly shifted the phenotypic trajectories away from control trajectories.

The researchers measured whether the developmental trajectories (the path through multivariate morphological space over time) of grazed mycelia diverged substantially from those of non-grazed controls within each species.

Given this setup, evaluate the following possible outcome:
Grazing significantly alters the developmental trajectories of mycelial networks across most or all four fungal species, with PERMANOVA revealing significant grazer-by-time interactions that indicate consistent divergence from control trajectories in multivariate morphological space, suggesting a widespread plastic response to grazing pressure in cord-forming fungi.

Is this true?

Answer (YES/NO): NO